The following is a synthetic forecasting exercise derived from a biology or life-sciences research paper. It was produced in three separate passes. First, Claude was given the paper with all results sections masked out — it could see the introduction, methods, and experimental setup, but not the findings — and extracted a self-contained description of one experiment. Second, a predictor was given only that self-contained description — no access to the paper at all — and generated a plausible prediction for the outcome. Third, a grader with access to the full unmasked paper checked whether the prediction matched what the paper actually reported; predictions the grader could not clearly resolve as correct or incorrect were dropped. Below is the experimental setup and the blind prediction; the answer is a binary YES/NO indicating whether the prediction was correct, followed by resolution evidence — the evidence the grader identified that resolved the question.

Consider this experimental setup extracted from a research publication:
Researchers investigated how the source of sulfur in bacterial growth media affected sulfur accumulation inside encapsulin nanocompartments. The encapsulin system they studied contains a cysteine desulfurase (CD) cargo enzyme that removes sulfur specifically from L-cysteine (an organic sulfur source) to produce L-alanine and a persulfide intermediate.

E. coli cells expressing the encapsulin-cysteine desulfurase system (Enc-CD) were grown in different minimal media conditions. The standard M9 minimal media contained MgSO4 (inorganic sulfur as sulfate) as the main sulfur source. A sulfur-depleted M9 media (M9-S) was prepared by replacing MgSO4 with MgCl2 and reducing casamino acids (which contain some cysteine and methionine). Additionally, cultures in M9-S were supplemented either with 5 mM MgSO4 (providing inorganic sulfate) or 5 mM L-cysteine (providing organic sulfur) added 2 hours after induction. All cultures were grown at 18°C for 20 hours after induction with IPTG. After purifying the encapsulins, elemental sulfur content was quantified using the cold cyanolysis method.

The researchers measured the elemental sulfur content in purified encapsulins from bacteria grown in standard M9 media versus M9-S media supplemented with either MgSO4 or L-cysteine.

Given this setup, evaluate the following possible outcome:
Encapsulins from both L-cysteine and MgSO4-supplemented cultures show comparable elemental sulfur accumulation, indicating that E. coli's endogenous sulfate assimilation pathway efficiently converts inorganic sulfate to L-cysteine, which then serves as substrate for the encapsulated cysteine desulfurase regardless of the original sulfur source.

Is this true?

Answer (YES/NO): NO